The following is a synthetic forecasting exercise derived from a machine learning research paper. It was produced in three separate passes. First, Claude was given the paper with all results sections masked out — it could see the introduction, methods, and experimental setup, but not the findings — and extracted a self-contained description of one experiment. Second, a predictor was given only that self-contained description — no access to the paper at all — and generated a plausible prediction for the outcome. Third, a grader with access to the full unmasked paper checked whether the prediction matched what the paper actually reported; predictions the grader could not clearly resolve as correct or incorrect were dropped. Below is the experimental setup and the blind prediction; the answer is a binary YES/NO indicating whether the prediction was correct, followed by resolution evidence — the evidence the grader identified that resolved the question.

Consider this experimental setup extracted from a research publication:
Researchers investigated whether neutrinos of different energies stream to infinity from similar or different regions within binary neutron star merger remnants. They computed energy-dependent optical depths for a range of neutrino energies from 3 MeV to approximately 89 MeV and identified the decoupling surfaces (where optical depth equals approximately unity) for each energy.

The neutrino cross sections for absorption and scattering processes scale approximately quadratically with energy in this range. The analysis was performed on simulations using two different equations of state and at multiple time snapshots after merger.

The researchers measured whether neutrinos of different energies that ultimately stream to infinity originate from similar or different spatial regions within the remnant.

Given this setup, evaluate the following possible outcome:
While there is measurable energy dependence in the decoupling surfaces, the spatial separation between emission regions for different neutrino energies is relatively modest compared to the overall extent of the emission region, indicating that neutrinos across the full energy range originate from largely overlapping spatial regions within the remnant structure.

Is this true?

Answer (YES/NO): NO